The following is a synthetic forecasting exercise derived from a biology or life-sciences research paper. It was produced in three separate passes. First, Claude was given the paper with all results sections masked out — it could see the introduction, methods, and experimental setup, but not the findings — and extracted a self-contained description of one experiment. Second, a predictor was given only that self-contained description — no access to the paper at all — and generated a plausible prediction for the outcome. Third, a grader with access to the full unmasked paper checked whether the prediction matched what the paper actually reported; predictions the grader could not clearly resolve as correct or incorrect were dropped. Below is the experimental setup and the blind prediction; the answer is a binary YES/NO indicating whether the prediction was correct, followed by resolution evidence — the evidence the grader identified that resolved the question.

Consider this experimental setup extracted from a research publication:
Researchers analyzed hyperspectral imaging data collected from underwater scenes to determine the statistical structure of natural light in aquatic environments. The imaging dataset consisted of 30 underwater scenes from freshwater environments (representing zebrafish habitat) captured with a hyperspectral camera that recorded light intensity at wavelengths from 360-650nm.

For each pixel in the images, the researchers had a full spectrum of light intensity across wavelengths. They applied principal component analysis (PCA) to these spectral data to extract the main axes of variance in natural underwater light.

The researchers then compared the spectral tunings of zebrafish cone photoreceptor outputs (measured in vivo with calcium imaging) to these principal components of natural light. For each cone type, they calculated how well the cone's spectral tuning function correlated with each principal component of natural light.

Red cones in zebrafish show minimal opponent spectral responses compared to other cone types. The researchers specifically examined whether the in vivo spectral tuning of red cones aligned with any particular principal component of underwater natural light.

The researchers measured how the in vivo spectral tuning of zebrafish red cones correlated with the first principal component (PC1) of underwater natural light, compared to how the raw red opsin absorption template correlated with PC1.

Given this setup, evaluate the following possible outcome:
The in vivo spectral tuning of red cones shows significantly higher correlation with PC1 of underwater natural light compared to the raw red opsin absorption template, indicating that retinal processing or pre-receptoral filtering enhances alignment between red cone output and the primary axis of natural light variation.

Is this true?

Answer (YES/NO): NO